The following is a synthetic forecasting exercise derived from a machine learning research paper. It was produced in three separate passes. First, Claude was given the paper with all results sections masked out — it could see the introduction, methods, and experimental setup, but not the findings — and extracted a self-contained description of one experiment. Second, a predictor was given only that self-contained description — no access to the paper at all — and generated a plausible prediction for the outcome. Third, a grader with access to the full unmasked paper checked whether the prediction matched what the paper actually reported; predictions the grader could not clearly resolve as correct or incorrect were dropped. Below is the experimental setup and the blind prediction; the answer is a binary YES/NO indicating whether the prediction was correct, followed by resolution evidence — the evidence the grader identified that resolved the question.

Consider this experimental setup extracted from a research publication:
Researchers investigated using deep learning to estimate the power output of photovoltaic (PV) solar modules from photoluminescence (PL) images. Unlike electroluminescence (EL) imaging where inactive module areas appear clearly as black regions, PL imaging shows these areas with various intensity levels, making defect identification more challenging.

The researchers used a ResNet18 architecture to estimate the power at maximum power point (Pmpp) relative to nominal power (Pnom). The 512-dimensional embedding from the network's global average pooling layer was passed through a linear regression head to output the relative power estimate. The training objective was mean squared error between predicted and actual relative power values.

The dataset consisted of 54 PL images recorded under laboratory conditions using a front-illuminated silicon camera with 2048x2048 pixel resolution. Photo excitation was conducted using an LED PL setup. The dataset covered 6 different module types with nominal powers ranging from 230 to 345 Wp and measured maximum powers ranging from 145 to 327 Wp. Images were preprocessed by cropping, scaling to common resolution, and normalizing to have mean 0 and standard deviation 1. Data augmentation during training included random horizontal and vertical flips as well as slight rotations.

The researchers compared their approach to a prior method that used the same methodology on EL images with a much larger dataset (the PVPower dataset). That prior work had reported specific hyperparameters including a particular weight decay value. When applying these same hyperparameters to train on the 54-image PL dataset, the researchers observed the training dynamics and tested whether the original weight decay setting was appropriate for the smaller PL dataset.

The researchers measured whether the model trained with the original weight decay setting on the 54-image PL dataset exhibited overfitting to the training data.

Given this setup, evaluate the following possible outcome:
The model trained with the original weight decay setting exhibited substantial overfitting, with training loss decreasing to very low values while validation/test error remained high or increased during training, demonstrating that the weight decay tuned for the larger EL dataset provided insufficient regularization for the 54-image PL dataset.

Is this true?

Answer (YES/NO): YES